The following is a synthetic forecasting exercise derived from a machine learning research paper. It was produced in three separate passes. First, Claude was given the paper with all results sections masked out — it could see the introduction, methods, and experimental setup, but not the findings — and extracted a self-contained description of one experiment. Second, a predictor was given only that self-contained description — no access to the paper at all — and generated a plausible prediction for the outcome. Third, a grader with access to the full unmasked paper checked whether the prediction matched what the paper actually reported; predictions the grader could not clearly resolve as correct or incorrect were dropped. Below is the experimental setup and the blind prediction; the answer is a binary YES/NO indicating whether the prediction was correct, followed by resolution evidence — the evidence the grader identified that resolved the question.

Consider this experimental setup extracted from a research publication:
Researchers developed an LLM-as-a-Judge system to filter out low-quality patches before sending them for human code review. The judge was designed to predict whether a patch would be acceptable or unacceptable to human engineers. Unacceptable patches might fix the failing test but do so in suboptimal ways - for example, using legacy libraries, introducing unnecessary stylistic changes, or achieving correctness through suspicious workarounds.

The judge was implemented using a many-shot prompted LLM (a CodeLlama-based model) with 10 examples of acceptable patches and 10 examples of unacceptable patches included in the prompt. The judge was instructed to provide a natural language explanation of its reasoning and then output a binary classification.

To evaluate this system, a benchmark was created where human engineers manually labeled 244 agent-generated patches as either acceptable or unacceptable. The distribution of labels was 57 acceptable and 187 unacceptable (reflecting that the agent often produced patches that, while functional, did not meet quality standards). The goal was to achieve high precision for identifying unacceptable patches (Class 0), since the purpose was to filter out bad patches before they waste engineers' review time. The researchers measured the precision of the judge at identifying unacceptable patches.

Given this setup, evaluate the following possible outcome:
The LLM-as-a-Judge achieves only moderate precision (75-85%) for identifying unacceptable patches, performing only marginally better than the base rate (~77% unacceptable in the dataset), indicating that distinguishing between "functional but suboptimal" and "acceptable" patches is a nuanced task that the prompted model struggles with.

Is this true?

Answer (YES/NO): NO